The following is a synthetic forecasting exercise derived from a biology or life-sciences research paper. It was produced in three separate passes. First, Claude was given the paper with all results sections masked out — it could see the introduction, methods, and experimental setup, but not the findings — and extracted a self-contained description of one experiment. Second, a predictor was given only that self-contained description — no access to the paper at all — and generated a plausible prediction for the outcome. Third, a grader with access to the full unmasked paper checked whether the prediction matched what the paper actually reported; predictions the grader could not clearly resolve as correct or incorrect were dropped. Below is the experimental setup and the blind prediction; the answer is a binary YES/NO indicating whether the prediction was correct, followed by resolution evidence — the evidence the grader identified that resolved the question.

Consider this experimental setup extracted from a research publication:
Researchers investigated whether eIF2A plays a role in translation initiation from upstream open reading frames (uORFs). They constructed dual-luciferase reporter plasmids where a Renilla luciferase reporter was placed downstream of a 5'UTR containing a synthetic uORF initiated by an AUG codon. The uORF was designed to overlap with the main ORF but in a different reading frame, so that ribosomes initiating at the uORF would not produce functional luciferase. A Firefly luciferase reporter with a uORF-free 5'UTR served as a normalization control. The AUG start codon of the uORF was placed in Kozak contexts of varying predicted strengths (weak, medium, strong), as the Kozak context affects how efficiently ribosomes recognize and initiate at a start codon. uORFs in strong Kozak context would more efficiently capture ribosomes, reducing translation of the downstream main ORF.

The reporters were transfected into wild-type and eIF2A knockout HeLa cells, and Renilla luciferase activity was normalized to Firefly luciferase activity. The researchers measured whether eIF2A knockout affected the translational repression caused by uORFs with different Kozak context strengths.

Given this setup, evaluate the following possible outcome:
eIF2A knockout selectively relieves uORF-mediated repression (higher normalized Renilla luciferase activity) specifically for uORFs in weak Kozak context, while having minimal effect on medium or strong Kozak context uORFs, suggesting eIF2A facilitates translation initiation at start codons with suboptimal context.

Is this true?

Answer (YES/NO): NO